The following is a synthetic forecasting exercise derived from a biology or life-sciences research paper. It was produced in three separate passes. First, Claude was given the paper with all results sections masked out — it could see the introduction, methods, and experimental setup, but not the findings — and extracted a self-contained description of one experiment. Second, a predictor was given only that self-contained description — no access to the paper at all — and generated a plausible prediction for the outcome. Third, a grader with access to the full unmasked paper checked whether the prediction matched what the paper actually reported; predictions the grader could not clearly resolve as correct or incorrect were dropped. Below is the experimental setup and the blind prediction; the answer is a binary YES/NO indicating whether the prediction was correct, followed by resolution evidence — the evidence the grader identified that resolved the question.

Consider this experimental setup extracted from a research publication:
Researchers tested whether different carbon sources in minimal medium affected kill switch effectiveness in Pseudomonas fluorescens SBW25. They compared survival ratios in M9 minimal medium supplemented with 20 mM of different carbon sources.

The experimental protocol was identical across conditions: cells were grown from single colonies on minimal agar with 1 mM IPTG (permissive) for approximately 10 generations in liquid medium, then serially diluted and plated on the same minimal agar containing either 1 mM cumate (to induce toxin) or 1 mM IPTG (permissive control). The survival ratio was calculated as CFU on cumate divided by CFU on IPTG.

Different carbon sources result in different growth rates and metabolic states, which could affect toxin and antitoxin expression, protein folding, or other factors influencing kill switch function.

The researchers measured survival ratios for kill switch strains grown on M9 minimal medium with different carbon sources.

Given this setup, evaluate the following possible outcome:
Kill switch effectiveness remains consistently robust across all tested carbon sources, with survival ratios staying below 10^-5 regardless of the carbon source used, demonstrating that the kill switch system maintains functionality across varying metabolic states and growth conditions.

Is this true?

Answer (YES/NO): NO